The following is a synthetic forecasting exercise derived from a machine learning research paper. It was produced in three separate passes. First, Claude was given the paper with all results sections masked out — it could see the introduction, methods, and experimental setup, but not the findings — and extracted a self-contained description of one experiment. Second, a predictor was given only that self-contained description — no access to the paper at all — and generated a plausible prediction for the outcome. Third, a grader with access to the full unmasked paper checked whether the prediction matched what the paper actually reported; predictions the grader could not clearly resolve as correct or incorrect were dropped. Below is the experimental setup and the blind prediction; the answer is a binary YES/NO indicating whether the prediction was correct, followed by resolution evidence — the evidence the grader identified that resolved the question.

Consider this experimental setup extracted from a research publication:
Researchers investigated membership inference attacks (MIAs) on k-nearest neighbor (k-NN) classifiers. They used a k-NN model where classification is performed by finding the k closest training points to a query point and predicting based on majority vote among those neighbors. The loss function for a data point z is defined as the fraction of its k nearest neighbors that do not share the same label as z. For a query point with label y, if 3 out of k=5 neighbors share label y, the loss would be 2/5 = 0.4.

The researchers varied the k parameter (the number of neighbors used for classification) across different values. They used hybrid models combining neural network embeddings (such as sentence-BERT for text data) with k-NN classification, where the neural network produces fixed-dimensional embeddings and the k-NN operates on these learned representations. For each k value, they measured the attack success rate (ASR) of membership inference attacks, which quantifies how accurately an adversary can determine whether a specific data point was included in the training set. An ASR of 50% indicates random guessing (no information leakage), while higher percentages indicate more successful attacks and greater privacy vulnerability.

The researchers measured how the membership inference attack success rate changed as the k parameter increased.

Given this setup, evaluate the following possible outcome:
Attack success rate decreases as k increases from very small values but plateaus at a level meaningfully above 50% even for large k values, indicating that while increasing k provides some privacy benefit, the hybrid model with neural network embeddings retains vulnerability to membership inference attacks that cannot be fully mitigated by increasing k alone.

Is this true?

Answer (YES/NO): NO